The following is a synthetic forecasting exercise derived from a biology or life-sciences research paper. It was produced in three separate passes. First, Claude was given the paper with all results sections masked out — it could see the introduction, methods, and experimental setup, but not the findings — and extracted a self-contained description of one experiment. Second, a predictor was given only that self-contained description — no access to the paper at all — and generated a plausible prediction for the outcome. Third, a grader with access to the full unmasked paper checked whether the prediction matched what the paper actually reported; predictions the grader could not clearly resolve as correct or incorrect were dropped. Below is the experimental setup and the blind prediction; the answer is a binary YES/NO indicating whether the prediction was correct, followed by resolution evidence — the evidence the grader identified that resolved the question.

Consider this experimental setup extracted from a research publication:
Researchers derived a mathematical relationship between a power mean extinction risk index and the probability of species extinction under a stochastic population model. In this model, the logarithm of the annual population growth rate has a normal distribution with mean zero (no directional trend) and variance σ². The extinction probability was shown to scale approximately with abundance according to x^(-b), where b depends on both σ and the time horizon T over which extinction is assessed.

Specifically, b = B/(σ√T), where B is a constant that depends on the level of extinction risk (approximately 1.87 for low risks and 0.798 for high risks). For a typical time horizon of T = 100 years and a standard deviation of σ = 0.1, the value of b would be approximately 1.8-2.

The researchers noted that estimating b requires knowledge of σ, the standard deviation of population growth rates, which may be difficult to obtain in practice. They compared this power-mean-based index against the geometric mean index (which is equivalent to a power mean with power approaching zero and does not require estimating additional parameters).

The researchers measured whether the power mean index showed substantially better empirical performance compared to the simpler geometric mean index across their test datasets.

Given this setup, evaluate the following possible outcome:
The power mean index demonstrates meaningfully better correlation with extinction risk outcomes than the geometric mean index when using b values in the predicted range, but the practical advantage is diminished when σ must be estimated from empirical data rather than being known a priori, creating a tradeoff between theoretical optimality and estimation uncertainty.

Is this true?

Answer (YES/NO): NO